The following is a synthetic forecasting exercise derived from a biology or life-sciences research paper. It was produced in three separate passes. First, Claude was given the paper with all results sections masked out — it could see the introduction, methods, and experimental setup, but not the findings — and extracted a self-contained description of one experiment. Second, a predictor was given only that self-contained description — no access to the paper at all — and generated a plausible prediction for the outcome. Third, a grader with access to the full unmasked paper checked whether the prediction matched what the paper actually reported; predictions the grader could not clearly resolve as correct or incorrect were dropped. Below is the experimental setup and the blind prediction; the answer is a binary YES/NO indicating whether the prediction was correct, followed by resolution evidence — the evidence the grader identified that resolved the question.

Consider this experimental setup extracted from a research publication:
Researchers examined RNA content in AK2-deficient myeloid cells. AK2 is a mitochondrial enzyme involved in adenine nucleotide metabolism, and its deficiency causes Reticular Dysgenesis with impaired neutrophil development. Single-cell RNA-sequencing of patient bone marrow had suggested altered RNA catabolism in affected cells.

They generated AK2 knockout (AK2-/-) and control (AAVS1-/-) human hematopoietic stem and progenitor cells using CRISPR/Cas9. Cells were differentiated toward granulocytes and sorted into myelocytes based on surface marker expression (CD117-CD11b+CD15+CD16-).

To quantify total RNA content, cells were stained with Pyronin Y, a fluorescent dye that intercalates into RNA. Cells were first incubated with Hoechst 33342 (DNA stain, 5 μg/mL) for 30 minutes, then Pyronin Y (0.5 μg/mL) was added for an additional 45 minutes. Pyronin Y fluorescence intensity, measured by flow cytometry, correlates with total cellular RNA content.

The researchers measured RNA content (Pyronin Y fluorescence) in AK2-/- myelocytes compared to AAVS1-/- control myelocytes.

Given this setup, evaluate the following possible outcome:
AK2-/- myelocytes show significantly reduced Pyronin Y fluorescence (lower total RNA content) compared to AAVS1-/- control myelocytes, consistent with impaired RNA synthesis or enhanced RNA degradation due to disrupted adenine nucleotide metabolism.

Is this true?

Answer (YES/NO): YES